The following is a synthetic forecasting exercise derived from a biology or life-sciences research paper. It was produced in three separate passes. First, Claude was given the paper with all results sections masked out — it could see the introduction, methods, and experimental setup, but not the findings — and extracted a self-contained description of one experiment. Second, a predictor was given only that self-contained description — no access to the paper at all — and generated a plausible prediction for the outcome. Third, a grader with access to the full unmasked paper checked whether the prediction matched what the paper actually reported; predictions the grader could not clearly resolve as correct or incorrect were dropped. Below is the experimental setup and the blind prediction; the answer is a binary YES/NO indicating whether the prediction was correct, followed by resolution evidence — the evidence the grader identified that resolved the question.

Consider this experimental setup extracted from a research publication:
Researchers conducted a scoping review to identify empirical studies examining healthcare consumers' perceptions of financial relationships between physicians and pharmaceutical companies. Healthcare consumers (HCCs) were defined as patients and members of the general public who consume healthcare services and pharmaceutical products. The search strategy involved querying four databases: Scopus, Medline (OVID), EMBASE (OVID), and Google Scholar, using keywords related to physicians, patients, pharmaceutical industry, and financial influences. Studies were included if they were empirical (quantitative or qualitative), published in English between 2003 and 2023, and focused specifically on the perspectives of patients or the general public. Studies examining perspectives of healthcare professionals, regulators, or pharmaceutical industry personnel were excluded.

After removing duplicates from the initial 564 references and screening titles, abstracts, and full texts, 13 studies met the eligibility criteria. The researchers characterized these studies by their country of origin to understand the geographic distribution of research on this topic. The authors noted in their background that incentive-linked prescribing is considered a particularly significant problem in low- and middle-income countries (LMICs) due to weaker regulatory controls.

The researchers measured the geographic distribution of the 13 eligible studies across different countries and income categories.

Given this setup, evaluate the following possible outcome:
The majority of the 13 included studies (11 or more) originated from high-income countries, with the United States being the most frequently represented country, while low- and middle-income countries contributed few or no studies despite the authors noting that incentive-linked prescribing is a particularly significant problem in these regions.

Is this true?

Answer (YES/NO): NO